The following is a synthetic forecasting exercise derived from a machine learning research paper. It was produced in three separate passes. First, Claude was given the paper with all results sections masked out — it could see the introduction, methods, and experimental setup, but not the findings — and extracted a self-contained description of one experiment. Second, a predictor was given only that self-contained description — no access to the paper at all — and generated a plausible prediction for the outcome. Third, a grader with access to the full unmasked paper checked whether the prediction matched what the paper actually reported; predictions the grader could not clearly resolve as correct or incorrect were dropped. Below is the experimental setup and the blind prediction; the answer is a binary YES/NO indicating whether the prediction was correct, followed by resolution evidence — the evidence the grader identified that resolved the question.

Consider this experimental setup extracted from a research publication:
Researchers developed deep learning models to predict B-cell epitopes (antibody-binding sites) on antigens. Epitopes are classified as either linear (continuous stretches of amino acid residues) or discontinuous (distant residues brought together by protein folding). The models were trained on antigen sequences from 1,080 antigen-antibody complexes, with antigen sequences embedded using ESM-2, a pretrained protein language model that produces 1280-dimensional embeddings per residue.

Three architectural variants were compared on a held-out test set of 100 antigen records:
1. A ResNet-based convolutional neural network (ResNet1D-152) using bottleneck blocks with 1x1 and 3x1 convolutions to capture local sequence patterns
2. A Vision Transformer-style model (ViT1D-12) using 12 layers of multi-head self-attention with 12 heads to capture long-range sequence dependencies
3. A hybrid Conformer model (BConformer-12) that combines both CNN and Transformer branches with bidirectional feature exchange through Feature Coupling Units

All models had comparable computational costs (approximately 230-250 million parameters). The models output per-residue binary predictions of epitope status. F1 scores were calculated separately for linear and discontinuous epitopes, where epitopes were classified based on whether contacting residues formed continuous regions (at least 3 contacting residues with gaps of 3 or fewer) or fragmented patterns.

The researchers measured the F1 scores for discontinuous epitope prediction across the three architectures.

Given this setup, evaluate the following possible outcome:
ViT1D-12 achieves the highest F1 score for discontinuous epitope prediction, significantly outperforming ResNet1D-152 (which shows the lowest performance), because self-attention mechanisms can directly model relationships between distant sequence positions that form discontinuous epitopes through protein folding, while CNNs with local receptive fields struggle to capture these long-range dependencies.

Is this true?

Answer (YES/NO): NO